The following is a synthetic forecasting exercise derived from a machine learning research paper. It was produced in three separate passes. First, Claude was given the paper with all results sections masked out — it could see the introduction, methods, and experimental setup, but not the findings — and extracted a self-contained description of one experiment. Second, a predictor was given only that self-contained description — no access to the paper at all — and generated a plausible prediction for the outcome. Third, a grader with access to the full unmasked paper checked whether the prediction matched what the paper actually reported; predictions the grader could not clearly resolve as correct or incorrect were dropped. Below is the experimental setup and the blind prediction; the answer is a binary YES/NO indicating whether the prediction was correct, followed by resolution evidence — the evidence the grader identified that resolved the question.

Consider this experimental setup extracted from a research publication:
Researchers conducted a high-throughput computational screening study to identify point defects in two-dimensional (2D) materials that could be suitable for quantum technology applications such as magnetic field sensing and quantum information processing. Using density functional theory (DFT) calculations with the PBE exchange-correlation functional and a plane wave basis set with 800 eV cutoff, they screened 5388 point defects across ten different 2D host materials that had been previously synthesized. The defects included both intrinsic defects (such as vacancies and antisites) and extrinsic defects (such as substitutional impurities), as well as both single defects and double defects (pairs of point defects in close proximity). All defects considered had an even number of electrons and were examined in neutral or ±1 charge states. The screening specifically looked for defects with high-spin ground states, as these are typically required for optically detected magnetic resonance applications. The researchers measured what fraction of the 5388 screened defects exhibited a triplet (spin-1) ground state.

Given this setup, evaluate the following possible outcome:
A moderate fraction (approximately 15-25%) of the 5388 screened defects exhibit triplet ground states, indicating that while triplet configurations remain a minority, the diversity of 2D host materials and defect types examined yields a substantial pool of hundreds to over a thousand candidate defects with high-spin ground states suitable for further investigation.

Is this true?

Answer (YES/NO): NO